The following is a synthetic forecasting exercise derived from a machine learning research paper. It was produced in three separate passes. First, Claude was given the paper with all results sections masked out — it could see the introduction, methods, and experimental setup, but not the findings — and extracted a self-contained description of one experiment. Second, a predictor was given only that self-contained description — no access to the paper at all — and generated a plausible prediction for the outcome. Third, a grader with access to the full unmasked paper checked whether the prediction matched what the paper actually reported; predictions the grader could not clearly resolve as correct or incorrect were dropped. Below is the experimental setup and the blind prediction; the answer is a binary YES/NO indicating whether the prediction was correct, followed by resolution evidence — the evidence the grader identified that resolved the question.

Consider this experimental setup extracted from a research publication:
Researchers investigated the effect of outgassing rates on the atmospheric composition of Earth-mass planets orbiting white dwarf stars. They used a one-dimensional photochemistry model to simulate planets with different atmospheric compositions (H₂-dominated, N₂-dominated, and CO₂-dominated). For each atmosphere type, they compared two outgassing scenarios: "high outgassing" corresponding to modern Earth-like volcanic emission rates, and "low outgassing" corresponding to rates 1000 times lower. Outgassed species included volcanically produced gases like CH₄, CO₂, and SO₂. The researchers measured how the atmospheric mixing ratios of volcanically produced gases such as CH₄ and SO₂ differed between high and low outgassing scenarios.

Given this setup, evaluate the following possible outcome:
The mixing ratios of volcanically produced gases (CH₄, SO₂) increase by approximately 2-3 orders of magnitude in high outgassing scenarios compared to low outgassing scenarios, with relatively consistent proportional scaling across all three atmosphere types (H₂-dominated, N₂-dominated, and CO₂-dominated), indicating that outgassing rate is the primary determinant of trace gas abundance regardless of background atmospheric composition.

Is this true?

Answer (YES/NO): NO